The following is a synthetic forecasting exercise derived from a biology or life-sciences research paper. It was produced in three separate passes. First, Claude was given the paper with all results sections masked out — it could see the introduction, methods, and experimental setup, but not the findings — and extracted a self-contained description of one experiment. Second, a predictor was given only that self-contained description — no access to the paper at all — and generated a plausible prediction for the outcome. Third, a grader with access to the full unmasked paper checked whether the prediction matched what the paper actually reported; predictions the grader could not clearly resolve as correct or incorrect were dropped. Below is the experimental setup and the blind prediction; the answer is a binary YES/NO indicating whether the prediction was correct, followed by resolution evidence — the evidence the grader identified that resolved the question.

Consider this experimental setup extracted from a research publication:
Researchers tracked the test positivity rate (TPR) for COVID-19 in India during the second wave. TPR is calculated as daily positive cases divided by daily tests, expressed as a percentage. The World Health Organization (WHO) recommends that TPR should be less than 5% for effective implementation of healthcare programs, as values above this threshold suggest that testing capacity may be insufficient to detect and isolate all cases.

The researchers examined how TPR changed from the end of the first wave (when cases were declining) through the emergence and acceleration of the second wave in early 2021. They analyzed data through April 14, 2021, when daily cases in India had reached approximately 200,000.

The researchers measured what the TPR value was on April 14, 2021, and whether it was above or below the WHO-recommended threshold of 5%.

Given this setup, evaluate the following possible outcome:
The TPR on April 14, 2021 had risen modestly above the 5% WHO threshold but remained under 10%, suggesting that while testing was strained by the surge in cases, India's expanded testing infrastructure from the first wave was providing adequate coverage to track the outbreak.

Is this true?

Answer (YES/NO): NO